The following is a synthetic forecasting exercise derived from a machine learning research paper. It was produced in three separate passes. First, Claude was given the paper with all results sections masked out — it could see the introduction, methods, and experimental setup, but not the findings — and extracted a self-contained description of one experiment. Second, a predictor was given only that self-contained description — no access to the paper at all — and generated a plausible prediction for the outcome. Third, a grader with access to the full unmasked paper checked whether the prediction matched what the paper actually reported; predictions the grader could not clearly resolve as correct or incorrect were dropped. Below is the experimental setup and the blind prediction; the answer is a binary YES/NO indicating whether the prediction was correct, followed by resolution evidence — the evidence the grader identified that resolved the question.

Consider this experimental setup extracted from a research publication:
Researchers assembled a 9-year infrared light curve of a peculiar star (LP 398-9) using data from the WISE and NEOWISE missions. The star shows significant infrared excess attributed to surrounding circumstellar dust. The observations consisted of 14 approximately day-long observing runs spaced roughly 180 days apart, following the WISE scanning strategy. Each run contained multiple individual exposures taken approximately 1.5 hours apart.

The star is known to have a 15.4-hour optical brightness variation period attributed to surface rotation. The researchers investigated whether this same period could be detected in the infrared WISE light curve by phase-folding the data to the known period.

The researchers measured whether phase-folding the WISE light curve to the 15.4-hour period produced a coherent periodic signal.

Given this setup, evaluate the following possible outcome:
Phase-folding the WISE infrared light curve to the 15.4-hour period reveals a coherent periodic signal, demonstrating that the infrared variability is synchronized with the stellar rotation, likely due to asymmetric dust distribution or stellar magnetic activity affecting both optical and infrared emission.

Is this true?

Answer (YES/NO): NO